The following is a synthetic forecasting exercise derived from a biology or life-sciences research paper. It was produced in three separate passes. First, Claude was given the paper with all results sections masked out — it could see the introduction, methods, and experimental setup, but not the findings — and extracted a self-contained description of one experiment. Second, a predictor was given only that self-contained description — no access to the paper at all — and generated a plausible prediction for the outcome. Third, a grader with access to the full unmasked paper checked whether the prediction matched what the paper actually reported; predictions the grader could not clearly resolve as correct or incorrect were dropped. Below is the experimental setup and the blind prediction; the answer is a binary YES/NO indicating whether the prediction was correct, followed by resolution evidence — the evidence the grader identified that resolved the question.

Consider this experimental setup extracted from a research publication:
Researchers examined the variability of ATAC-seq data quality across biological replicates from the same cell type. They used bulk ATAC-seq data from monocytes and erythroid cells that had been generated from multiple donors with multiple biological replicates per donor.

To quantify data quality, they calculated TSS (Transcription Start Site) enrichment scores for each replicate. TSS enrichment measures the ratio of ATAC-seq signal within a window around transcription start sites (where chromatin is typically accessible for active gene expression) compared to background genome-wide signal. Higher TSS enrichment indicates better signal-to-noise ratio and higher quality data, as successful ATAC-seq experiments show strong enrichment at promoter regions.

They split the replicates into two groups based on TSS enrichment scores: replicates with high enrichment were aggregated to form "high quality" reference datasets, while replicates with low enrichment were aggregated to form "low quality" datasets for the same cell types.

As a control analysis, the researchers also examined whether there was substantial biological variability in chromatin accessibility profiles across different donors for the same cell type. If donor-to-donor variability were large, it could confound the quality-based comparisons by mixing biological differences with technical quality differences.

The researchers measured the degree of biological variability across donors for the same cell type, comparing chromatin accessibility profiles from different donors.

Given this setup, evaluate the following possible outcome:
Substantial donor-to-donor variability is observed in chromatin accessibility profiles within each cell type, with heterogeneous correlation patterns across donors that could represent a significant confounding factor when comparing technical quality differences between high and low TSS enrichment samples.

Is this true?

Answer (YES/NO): NO